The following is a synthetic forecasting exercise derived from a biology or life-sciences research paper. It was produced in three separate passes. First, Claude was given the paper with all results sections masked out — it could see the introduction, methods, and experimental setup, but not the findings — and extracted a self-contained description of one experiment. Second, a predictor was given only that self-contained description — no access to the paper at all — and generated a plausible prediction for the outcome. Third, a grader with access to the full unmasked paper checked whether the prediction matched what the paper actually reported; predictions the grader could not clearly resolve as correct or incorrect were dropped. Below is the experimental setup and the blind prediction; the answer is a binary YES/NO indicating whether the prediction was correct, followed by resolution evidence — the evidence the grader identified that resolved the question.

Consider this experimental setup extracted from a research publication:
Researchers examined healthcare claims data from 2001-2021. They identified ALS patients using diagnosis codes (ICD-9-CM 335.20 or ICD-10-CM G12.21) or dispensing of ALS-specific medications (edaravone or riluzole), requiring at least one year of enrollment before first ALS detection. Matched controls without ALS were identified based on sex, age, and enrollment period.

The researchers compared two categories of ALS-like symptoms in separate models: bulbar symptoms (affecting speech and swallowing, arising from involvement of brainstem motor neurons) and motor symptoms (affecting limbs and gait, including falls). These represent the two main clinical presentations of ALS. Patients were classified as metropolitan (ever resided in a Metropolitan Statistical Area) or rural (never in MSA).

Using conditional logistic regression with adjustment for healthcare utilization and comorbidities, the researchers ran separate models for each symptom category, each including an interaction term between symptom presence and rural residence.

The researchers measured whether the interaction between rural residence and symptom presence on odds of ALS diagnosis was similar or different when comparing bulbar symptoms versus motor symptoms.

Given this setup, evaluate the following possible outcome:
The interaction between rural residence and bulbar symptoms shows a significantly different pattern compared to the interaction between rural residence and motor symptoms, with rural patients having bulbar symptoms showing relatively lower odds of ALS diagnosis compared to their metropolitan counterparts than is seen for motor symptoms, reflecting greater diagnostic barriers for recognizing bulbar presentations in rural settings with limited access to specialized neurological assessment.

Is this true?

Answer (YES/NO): NO